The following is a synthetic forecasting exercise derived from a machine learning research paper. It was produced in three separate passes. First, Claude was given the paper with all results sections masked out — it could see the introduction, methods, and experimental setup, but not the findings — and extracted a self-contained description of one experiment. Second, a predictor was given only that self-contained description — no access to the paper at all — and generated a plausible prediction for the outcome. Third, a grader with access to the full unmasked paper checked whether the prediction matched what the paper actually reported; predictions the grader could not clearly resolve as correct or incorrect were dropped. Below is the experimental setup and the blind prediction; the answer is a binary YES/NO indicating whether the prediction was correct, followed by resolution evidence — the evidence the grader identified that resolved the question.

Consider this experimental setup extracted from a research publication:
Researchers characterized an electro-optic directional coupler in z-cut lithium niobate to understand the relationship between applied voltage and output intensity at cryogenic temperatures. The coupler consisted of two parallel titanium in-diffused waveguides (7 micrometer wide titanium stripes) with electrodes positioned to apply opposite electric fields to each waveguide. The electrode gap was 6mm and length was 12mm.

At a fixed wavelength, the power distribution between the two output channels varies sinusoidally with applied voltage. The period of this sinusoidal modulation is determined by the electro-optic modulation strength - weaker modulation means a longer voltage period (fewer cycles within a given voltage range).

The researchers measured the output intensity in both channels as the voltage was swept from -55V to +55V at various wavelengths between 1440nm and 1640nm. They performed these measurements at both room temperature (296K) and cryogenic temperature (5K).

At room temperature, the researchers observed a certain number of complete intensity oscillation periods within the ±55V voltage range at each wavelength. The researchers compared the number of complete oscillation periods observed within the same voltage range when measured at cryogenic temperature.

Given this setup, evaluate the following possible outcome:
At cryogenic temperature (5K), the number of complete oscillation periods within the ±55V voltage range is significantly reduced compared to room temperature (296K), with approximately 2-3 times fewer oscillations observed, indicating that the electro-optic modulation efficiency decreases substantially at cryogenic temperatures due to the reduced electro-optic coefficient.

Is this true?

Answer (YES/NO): YES